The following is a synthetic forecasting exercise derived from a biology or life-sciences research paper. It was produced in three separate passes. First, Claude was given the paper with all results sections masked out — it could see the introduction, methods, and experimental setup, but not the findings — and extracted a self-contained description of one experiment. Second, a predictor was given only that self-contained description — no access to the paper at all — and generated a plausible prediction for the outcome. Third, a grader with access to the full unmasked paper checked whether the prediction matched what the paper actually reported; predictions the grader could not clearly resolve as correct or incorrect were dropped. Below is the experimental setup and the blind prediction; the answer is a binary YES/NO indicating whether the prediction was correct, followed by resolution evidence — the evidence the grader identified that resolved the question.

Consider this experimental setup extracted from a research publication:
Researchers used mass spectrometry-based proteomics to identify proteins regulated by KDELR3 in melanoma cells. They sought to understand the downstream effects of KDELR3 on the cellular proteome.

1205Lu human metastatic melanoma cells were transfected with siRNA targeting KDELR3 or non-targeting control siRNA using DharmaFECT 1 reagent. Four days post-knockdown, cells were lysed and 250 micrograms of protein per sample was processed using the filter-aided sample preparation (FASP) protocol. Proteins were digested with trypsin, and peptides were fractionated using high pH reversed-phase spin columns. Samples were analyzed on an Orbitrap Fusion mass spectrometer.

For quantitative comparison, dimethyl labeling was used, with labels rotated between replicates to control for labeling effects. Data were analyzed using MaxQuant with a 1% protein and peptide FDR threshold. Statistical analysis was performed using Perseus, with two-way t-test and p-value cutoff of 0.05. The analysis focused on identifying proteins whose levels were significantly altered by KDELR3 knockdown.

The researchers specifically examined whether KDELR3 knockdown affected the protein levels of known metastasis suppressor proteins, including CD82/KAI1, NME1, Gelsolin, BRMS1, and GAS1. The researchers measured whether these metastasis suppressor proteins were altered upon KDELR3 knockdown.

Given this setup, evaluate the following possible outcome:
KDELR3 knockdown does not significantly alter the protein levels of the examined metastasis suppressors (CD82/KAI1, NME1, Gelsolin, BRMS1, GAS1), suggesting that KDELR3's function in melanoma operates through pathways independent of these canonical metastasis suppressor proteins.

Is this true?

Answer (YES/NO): NO